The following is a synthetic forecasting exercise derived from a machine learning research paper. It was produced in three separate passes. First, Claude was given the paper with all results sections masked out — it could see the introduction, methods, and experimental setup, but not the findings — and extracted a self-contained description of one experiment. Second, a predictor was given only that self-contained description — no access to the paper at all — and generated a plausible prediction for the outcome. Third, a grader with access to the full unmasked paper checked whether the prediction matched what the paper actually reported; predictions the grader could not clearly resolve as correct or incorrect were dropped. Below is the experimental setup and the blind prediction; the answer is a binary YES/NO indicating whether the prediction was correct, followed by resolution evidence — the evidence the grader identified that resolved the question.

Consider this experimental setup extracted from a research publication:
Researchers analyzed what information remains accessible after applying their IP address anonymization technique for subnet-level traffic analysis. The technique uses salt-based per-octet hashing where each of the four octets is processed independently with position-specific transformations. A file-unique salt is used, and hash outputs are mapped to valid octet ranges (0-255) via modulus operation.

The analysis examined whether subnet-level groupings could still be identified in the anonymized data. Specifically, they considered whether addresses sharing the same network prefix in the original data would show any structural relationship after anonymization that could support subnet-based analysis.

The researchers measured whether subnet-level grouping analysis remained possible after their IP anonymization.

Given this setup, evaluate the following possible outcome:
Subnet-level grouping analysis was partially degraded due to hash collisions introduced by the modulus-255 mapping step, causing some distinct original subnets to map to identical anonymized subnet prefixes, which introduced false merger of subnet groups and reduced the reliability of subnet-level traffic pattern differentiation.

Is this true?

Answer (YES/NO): NO